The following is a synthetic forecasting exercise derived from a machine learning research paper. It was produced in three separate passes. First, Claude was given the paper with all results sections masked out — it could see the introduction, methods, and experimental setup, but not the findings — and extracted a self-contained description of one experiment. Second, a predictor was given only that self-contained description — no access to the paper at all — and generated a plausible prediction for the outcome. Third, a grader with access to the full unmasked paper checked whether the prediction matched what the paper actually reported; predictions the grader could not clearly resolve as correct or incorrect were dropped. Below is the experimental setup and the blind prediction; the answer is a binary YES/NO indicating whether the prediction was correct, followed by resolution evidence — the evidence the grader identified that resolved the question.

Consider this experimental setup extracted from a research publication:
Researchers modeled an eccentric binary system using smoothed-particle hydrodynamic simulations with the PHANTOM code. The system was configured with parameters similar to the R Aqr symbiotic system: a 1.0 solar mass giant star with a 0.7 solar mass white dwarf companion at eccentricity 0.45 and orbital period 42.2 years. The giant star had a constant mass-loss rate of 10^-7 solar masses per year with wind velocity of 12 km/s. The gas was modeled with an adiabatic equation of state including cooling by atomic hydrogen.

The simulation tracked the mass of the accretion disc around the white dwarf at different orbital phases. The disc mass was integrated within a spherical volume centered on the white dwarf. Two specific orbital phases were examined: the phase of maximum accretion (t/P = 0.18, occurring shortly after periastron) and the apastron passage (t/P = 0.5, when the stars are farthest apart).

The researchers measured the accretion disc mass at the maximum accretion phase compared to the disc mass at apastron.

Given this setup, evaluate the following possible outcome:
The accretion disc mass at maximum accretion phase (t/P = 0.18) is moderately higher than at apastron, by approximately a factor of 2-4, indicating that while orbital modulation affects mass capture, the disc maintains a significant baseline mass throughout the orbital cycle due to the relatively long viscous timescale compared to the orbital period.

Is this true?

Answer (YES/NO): NO